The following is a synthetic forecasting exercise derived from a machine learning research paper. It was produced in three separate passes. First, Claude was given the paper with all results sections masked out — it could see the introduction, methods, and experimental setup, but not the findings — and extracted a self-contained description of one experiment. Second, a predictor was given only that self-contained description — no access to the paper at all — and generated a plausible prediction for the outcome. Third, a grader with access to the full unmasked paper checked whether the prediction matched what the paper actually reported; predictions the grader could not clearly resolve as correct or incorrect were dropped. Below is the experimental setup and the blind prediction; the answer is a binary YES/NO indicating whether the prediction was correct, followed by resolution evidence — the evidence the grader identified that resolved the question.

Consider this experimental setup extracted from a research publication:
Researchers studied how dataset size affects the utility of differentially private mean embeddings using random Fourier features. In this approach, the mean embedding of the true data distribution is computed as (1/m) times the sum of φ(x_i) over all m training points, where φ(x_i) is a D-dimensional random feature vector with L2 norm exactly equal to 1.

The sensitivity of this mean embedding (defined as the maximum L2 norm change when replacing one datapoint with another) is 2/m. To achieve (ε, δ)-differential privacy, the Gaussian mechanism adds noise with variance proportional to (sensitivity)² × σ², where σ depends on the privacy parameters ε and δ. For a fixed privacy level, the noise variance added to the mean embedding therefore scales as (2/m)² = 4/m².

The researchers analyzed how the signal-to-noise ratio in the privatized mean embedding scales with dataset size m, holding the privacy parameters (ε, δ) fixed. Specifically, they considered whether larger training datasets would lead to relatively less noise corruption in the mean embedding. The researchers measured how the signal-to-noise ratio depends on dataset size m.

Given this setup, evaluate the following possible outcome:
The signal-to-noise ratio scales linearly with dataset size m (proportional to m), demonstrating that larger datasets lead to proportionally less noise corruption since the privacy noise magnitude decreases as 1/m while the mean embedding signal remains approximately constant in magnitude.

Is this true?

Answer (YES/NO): YES